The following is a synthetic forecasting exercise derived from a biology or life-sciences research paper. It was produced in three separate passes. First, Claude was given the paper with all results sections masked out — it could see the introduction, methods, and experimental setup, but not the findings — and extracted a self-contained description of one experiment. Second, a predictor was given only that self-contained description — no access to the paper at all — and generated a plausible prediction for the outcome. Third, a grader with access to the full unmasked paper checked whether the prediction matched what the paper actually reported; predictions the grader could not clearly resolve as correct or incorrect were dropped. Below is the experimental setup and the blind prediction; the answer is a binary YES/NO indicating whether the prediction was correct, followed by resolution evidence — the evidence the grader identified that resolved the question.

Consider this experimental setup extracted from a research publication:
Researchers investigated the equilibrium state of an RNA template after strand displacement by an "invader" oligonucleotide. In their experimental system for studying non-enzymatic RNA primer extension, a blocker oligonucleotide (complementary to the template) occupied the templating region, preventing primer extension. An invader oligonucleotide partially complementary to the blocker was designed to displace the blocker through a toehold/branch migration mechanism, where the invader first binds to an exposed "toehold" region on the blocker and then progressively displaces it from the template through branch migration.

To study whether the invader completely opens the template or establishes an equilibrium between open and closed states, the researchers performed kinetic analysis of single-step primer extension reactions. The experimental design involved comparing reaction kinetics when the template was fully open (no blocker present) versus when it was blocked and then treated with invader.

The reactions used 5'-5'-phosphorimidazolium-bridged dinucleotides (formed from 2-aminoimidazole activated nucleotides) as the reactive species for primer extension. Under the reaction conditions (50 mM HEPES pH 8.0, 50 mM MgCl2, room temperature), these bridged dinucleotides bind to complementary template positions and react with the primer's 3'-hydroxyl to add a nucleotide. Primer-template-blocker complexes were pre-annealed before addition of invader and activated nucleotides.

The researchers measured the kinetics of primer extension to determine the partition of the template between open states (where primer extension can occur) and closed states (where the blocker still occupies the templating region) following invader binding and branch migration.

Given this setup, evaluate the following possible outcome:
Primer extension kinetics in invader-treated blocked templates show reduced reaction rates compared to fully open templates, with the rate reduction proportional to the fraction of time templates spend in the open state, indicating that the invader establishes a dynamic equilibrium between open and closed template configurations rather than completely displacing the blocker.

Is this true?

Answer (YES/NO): YES